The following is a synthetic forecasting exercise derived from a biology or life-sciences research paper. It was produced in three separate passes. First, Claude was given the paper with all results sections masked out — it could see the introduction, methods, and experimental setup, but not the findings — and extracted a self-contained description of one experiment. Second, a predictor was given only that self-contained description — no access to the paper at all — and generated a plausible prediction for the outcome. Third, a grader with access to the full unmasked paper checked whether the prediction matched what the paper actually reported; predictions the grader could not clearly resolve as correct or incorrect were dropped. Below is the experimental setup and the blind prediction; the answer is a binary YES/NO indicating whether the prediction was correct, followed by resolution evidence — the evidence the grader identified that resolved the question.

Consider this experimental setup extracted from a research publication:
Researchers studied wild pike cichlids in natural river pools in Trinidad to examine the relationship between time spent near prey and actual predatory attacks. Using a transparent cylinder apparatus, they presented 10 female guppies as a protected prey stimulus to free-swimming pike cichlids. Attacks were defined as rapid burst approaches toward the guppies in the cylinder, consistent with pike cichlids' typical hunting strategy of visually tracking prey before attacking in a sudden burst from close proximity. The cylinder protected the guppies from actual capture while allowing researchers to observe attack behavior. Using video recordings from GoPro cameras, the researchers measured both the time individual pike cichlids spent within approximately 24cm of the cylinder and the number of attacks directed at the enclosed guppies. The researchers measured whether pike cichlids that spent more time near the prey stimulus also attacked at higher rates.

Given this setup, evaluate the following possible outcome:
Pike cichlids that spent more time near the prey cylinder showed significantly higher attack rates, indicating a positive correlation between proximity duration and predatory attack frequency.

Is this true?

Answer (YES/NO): YES